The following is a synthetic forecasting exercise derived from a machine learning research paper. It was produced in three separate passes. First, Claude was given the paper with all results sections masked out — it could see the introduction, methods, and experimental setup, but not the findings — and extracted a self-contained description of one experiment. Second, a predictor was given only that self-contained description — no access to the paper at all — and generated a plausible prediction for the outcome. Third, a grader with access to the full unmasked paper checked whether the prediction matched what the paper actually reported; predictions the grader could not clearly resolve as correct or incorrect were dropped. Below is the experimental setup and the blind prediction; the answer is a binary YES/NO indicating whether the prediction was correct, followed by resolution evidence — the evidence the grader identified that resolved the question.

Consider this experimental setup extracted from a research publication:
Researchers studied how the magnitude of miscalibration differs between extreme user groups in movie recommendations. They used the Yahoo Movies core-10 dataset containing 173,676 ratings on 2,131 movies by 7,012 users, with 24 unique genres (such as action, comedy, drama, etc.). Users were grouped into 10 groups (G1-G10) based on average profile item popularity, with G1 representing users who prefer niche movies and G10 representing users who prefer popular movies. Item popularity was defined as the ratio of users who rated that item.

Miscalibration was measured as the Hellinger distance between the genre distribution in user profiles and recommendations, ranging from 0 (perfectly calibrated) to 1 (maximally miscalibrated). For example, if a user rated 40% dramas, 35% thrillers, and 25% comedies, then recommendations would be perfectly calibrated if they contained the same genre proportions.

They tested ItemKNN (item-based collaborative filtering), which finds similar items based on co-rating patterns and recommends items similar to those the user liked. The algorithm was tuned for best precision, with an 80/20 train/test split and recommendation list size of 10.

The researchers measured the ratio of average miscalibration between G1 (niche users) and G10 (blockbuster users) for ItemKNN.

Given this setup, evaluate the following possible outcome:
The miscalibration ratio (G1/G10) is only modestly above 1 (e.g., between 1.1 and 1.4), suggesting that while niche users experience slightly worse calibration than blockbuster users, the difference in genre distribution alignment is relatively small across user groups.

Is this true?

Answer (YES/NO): YES